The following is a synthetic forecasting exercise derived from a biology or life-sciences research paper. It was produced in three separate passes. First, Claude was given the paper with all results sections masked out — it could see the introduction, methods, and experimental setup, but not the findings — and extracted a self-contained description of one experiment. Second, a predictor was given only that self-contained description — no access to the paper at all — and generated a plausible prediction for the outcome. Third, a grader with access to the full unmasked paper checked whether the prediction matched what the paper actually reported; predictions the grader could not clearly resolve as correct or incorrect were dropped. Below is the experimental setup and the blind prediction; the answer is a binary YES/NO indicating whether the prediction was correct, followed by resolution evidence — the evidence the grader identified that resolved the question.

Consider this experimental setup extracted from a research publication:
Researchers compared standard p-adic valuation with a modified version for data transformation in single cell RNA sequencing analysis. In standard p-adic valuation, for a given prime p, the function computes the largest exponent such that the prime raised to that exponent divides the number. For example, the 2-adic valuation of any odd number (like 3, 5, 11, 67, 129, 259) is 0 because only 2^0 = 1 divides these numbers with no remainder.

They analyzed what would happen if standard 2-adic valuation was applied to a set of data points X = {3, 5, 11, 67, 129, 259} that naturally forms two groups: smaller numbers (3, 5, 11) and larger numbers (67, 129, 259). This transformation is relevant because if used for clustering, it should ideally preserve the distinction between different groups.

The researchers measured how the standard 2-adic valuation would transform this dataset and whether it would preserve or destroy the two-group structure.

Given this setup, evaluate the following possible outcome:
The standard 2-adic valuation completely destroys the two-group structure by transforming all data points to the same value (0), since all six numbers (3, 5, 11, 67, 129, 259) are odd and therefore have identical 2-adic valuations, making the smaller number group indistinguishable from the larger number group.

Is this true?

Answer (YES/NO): YES